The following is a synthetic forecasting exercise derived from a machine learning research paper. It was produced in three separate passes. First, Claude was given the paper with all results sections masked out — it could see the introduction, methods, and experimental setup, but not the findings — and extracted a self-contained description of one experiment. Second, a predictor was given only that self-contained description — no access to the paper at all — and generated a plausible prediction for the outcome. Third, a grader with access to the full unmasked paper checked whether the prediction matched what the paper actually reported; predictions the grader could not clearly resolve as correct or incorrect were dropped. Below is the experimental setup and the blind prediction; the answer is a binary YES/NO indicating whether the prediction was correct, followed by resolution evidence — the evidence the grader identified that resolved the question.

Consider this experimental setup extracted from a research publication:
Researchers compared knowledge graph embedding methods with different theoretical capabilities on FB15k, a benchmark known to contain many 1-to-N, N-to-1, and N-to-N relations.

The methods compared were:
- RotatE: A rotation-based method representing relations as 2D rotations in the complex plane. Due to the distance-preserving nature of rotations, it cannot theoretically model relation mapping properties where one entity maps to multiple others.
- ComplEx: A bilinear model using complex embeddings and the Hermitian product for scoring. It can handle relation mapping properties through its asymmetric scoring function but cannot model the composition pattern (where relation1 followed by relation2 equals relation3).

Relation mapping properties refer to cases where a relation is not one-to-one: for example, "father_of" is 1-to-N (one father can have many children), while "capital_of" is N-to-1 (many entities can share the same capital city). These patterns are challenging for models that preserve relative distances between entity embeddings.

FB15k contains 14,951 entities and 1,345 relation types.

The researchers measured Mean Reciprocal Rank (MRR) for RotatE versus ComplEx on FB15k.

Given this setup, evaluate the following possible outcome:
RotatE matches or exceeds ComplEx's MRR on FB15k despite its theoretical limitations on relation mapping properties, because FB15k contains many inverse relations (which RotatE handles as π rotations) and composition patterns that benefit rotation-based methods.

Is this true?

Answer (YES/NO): YES